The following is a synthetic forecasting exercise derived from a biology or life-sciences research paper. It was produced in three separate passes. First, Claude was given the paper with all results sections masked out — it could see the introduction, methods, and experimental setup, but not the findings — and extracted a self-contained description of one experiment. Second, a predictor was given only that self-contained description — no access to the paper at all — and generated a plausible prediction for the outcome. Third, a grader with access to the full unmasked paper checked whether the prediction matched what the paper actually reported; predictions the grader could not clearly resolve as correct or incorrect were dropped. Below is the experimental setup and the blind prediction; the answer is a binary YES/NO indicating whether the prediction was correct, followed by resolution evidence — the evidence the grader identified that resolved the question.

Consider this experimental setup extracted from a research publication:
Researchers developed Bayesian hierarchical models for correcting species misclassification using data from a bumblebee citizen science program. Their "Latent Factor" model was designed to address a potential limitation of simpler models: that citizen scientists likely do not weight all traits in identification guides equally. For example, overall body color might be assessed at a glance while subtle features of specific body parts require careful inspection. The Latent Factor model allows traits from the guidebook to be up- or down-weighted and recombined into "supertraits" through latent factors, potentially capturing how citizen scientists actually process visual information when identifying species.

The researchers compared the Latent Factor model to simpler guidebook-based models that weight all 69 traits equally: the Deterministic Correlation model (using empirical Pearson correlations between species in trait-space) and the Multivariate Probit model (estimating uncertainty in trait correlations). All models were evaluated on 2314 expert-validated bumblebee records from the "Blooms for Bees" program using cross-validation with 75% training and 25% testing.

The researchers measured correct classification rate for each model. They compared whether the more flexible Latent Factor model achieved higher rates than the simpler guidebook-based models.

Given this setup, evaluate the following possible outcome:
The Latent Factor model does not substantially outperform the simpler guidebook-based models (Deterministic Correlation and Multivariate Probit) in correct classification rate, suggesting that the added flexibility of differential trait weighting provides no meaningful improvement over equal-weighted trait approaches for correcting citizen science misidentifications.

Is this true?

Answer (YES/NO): YES